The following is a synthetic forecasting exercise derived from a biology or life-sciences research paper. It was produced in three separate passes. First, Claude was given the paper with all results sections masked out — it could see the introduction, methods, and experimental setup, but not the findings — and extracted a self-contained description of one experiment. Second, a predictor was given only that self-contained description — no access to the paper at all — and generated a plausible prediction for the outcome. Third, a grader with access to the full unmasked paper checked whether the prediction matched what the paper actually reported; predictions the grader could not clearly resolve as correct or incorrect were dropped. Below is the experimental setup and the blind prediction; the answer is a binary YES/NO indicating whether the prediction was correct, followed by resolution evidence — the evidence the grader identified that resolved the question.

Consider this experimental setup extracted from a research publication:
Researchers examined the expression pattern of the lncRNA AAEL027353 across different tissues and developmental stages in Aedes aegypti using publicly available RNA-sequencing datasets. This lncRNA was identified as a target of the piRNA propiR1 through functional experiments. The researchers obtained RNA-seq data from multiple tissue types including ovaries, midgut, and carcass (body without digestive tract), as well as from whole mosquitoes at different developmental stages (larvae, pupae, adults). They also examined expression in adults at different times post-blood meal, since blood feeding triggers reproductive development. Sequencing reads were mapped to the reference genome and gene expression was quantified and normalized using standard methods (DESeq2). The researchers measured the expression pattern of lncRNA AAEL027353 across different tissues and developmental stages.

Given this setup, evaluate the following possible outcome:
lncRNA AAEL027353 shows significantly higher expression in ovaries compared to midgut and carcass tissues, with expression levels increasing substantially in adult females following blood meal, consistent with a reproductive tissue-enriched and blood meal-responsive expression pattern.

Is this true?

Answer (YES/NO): NO